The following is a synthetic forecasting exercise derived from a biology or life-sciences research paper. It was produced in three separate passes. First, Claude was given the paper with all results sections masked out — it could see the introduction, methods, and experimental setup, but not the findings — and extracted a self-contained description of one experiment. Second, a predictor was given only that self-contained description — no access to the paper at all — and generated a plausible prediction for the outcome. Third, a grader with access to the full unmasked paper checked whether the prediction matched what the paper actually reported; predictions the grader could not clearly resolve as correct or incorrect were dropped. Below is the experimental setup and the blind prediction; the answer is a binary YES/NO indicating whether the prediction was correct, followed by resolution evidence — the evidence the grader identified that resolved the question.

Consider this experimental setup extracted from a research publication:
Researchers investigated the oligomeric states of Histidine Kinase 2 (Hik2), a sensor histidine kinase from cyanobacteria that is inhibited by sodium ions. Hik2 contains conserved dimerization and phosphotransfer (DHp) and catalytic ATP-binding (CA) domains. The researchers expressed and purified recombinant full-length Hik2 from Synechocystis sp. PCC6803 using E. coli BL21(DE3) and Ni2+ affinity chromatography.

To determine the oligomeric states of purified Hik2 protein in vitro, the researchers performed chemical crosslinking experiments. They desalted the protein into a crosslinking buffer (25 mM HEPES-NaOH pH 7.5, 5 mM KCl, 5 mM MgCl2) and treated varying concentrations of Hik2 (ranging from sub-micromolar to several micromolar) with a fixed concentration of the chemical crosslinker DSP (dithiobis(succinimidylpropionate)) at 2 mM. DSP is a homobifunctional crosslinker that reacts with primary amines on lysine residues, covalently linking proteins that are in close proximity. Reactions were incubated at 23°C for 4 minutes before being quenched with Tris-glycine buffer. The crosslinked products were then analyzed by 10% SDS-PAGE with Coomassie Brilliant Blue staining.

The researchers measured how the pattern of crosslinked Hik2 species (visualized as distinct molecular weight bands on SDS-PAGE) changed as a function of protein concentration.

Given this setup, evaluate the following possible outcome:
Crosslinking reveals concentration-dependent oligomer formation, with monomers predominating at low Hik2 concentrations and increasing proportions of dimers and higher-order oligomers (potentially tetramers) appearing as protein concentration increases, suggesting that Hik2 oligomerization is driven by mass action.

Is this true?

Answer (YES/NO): NO